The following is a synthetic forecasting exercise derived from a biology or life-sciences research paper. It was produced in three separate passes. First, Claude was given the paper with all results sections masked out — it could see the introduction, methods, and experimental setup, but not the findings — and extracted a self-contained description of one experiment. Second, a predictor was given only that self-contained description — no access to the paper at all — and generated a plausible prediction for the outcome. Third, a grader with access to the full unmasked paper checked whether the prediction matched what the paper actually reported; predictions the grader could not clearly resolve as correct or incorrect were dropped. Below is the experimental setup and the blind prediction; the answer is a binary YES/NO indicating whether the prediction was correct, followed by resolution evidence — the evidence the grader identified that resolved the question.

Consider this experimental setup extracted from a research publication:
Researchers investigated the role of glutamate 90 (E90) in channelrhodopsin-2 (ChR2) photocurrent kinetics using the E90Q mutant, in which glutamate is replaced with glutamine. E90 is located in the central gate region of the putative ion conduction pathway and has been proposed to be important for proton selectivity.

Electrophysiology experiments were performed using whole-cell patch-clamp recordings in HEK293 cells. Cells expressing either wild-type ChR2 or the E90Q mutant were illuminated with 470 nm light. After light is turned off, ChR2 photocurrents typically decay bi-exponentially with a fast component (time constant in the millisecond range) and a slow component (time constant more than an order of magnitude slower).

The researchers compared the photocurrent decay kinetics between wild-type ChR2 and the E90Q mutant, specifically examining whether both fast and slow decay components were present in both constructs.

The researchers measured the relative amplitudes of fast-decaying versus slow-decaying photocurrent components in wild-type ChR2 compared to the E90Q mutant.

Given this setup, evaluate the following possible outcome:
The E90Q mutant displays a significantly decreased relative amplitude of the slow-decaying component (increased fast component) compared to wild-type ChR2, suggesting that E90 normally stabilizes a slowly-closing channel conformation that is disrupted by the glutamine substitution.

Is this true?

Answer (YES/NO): NO